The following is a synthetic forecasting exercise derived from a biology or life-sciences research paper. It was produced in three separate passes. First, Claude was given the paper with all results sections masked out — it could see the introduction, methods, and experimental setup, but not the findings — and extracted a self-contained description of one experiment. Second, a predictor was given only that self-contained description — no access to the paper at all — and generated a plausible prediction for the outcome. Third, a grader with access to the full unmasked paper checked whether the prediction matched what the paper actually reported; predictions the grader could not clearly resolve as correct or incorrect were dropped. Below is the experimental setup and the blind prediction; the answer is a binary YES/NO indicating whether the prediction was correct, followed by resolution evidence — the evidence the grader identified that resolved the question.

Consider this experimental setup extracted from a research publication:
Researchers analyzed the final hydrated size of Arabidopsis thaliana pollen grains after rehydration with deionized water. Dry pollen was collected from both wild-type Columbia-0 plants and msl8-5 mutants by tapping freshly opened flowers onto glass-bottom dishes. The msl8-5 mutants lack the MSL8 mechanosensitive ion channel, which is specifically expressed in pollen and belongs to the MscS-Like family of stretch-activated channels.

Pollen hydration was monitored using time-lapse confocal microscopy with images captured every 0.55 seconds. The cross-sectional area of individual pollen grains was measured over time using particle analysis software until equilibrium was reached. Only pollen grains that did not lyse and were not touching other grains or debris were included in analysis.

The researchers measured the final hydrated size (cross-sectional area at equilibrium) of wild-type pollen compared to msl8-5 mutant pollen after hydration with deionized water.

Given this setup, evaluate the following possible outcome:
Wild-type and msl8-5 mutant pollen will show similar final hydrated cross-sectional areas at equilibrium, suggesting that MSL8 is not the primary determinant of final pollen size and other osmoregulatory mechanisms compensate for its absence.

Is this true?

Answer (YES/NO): NO